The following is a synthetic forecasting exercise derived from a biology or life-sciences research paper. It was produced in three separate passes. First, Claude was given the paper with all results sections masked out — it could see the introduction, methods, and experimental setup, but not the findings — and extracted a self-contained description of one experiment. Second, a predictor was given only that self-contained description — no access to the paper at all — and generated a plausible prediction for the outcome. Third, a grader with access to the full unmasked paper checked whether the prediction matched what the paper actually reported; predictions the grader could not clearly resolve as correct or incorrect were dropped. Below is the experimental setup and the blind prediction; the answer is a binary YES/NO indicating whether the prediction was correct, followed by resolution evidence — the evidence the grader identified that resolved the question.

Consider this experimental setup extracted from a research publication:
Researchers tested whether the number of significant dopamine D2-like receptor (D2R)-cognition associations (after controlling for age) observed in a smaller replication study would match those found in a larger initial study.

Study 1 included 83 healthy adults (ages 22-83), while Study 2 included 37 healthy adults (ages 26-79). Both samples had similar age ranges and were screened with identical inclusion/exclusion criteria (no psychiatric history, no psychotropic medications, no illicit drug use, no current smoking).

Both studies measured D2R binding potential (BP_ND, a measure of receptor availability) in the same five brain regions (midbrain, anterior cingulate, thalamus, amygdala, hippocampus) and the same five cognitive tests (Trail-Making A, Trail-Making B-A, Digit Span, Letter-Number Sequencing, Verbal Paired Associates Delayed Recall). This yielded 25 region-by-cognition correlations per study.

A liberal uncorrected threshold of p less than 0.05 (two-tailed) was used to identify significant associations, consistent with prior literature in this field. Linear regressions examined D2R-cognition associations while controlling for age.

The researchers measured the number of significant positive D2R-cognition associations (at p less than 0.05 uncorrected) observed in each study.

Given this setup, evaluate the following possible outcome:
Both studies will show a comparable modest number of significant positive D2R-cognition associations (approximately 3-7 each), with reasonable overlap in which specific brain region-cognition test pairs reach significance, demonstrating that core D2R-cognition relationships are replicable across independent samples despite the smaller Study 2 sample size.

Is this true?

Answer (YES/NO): NO